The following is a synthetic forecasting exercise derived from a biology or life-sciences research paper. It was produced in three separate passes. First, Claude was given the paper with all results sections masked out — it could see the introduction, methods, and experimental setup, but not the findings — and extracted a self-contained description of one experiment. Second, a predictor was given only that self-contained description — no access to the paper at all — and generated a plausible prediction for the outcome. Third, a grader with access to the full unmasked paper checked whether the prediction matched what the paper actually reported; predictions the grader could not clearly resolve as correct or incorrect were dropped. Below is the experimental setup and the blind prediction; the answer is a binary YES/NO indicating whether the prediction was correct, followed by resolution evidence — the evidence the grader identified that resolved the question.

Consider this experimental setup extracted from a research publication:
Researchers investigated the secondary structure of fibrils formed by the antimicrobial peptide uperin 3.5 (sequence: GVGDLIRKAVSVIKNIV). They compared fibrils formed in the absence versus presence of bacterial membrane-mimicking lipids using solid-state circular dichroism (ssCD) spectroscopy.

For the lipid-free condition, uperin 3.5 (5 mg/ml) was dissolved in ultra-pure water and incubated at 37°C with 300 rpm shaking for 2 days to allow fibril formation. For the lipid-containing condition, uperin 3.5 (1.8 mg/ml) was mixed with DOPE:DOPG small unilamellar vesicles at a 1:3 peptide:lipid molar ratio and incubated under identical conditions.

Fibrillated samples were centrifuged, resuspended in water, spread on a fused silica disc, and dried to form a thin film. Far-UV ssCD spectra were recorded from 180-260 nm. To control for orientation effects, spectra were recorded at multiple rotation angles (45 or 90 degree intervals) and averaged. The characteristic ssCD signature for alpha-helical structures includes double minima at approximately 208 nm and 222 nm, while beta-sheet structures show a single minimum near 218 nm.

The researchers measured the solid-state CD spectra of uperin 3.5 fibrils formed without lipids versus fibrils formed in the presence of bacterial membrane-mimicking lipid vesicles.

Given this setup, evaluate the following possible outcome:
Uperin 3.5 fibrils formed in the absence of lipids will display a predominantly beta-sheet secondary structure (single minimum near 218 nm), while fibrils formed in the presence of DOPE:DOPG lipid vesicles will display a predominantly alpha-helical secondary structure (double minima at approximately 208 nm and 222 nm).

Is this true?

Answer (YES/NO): YES